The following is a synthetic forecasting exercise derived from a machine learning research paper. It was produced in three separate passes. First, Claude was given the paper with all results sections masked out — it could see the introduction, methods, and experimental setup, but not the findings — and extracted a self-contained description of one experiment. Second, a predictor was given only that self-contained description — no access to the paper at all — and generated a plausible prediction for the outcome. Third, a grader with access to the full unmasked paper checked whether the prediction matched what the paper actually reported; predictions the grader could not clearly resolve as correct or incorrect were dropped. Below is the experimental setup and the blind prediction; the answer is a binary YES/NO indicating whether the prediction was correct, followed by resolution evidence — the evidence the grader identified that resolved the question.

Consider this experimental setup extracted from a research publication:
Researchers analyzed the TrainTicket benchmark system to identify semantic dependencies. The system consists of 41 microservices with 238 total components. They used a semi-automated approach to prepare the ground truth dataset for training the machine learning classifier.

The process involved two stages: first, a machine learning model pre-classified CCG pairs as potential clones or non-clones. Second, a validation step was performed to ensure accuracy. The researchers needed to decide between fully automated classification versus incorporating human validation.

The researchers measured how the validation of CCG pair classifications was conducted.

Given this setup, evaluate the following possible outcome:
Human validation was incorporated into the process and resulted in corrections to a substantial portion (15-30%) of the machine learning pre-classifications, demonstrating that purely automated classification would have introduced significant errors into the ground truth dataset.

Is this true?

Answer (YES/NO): NO